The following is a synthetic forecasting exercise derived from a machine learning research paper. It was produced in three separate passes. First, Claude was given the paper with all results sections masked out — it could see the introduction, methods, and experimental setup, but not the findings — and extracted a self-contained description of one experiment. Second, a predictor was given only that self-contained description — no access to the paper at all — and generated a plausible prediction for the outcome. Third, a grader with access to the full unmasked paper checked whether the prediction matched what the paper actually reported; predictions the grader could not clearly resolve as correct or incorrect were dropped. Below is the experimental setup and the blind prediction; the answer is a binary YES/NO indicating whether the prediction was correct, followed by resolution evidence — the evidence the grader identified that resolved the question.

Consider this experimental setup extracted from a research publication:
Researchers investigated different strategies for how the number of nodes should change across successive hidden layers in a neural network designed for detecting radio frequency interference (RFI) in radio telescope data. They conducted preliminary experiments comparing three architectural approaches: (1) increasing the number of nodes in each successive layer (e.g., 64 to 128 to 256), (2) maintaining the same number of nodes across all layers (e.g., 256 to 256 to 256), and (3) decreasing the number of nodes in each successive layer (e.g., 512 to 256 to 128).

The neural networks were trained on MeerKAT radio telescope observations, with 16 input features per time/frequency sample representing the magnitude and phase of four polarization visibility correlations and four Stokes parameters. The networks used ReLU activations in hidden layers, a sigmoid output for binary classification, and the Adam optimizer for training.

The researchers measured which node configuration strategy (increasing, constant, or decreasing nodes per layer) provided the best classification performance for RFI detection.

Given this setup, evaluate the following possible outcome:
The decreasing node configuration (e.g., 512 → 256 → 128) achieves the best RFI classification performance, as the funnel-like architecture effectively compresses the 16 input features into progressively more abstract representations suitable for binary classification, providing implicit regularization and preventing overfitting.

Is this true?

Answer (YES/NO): YES